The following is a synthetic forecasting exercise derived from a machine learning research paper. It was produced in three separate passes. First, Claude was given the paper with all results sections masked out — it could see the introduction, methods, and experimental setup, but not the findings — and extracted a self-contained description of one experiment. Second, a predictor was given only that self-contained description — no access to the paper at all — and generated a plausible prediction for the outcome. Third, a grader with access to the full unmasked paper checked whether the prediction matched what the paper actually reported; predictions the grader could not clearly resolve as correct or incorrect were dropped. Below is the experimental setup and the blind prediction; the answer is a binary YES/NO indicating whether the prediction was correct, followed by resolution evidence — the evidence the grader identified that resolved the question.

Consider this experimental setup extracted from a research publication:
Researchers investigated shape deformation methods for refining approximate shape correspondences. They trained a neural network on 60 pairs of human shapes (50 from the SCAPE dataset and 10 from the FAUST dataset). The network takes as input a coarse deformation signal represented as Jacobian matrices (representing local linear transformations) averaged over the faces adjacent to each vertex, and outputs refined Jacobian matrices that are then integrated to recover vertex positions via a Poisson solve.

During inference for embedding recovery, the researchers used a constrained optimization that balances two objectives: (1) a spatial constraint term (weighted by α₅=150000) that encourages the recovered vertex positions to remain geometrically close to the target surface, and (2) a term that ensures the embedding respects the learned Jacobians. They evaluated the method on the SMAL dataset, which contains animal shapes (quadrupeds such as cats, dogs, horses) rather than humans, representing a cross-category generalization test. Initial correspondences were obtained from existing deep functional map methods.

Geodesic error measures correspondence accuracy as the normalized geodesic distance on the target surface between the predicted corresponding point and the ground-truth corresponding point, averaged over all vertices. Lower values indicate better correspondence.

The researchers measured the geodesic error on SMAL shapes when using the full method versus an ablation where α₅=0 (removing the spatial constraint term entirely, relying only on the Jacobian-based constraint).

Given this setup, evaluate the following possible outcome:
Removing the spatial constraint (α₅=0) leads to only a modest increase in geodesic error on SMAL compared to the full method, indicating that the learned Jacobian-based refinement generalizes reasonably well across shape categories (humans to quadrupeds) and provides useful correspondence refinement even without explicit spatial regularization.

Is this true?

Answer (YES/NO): NO